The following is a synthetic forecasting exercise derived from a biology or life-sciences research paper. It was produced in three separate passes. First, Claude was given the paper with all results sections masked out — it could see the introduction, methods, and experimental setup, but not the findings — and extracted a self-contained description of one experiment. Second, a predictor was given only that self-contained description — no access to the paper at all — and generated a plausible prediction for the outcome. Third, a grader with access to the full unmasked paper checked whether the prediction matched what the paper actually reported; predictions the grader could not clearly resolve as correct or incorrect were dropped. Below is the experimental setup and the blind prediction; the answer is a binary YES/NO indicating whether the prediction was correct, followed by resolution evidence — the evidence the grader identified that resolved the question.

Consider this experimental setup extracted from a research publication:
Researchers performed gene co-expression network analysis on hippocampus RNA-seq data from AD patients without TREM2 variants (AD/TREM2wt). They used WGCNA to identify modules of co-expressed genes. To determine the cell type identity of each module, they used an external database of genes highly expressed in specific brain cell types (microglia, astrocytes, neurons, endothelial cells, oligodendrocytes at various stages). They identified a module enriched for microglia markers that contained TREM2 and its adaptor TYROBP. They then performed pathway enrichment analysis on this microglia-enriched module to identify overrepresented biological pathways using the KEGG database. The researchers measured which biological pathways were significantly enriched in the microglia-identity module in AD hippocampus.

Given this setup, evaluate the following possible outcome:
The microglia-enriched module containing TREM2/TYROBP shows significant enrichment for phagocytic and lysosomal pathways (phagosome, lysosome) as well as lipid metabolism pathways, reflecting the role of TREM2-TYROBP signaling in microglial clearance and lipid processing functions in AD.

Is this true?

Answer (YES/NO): NO